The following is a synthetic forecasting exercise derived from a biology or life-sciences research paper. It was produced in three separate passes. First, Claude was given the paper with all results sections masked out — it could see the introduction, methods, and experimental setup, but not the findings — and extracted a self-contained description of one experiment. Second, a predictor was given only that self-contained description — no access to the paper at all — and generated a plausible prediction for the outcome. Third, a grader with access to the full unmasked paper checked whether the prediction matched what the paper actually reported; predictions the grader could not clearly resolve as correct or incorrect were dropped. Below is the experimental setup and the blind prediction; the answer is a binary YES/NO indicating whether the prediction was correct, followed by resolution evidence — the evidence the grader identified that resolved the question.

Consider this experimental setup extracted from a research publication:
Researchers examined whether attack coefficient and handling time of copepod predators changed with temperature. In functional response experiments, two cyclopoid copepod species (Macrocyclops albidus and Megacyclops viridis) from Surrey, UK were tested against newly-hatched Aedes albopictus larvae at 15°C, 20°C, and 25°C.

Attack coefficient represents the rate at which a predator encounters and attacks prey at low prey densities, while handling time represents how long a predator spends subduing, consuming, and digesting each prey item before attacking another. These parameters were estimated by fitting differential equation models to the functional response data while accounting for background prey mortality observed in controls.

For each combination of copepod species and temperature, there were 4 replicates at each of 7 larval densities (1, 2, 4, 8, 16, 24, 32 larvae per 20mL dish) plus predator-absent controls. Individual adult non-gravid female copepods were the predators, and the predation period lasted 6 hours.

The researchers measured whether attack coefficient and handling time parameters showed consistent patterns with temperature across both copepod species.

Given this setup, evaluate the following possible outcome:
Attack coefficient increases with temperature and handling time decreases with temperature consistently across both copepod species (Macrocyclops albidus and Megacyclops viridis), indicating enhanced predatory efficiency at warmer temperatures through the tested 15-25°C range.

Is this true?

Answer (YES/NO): NO